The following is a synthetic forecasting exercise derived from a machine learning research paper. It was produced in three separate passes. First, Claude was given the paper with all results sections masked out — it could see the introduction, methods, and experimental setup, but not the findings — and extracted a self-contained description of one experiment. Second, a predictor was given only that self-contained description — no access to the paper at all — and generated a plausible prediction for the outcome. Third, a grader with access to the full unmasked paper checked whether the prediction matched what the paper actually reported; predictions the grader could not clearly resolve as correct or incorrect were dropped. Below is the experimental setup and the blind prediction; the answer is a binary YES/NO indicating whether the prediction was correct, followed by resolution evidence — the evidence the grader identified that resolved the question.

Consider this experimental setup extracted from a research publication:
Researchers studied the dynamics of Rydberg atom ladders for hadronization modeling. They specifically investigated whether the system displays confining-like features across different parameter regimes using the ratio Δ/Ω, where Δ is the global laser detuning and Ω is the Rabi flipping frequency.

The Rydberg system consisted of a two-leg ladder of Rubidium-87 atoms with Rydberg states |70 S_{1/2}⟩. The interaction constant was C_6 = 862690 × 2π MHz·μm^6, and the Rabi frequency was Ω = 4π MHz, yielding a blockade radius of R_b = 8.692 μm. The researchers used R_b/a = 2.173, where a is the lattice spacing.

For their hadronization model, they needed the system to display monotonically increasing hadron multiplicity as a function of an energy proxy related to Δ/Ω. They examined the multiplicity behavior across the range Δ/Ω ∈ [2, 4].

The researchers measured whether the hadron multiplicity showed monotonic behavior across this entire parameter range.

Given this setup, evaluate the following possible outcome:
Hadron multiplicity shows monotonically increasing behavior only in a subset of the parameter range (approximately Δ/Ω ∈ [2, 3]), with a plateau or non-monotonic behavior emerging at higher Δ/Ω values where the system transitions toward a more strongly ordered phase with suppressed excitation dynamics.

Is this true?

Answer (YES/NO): YES